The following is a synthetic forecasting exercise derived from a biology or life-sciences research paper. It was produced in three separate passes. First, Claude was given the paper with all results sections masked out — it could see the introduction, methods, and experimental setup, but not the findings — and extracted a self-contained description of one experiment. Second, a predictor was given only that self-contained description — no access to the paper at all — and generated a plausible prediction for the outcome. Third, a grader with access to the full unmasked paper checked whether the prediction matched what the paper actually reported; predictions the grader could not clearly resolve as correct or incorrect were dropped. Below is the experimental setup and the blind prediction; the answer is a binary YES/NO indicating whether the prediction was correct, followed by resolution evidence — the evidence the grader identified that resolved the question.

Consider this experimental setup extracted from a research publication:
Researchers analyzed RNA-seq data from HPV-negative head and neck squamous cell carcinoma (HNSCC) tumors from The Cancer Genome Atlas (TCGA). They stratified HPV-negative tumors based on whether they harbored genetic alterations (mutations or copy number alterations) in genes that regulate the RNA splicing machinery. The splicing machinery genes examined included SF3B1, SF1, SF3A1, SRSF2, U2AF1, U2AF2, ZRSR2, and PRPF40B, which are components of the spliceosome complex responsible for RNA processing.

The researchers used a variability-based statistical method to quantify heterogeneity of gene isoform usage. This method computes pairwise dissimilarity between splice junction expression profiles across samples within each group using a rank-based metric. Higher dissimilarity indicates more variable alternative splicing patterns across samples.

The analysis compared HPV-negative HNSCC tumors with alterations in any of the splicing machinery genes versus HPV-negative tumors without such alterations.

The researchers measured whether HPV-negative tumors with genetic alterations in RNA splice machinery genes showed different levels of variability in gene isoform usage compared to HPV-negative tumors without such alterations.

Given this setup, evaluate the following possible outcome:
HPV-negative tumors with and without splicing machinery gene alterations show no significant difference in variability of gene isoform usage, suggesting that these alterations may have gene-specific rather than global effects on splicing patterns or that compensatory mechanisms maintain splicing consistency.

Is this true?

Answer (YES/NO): NO